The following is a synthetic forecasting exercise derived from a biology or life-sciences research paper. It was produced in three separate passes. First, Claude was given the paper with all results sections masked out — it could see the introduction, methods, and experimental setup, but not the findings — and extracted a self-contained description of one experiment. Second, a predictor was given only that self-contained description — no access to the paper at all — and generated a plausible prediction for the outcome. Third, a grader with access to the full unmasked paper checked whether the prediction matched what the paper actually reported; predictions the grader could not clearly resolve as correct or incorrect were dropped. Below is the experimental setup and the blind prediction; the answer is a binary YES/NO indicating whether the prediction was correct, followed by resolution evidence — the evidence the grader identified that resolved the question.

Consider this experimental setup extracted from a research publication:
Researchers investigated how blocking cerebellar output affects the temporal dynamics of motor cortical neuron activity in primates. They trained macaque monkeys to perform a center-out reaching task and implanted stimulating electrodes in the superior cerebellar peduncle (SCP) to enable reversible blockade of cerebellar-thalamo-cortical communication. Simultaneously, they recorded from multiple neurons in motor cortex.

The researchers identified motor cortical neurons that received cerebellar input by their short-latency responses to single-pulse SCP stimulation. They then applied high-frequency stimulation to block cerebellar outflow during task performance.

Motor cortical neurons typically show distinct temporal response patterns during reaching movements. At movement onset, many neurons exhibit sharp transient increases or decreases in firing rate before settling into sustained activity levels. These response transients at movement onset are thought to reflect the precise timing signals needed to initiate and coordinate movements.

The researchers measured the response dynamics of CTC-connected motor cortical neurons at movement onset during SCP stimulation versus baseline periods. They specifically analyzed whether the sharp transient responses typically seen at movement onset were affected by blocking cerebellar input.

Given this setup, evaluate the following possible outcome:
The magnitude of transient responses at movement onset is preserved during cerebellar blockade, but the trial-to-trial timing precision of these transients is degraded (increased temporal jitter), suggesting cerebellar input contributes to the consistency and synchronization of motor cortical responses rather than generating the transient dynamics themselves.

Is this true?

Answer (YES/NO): NO